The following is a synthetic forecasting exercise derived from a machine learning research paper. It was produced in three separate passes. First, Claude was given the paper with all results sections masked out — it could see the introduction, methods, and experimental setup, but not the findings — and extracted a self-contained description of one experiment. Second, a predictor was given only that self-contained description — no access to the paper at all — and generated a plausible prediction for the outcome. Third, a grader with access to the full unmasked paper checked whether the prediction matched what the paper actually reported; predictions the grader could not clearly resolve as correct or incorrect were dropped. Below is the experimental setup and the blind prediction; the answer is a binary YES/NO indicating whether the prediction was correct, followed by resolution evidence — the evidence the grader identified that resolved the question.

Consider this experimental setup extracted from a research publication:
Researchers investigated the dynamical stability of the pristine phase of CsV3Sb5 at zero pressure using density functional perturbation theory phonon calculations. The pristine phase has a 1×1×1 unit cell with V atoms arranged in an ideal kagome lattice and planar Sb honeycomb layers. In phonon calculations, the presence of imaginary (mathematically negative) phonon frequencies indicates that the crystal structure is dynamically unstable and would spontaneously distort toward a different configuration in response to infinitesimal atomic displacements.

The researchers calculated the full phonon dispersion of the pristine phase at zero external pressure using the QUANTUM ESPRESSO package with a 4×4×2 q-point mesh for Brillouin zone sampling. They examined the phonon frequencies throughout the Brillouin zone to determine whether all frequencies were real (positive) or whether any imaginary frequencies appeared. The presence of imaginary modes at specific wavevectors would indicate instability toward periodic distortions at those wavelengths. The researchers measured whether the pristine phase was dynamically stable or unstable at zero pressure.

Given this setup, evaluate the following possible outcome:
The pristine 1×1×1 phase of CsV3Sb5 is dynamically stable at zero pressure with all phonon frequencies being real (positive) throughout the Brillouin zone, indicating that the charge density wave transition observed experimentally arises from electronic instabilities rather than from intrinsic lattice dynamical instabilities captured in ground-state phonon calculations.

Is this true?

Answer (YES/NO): NO